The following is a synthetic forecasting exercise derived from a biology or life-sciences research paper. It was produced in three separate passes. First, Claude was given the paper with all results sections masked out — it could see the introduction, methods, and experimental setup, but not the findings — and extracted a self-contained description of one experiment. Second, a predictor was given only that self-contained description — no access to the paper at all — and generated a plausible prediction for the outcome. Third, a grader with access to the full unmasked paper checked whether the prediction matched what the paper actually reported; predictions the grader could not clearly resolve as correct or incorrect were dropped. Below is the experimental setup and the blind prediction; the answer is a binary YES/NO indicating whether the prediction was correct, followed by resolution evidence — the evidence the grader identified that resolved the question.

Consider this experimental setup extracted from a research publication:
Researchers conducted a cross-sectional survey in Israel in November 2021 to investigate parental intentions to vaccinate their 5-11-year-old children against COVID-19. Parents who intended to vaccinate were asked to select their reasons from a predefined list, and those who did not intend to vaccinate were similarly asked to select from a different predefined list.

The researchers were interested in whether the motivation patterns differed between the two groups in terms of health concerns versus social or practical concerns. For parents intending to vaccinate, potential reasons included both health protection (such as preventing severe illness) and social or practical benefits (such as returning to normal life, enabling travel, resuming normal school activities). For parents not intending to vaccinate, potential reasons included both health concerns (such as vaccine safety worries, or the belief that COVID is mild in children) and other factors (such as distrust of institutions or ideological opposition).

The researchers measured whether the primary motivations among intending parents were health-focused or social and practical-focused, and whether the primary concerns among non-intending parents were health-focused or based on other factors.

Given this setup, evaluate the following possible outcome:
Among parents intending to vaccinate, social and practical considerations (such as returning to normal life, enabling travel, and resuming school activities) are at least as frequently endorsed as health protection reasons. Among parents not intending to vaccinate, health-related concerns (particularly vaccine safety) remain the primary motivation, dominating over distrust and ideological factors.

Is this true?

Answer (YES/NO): YES